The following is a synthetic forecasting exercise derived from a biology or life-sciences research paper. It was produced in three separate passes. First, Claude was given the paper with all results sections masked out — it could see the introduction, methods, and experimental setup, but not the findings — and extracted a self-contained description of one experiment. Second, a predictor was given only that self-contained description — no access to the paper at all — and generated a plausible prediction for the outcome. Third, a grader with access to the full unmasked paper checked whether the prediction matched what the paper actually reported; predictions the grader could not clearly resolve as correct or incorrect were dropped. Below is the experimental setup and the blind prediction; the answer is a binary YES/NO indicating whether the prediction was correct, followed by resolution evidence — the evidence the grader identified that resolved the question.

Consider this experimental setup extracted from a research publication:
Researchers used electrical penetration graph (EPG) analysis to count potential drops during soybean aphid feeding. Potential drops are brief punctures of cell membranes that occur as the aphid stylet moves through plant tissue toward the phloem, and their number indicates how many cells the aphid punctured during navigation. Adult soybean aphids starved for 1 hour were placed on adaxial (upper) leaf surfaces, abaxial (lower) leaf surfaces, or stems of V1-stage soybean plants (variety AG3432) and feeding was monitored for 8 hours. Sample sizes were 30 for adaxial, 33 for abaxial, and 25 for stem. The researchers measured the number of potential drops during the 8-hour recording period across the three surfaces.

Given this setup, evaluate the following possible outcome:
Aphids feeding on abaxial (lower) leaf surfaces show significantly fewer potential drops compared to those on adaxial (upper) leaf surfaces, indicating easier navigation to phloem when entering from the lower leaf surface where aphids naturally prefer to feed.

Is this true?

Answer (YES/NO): NO